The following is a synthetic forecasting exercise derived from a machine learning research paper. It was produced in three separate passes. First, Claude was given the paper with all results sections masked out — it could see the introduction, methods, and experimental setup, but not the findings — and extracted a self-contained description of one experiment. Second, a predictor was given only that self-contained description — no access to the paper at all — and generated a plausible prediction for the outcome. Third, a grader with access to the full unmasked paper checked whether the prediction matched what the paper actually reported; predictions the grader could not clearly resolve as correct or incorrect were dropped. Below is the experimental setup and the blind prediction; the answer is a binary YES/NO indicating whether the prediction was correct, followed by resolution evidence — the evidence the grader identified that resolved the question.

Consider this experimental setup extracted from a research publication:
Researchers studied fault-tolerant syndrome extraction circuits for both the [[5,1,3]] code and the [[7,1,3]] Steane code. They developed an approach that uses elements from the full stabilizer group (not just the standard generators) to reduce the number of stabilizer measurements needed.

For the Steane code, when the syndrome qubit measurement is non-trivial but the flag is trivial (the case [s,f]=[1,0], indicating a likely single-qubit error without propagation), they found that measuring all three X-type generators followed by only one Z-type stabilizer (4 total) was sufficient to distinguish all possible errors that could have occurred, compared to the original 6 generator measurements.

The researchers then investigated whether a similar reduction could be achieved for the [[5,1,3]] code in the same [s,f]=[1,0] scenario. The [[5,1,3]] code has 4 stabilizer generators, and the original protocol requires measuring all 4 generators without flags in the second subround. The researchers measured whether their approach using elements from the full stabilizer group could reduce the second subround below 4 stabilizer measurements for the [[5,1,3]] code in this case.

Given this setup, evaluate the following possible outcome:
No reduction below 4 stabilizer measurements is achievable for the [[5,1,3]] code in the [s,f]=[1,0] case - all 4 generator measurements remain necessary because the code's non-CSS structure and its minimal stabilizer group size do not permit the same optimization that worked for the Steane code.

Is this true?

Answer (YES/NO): YES